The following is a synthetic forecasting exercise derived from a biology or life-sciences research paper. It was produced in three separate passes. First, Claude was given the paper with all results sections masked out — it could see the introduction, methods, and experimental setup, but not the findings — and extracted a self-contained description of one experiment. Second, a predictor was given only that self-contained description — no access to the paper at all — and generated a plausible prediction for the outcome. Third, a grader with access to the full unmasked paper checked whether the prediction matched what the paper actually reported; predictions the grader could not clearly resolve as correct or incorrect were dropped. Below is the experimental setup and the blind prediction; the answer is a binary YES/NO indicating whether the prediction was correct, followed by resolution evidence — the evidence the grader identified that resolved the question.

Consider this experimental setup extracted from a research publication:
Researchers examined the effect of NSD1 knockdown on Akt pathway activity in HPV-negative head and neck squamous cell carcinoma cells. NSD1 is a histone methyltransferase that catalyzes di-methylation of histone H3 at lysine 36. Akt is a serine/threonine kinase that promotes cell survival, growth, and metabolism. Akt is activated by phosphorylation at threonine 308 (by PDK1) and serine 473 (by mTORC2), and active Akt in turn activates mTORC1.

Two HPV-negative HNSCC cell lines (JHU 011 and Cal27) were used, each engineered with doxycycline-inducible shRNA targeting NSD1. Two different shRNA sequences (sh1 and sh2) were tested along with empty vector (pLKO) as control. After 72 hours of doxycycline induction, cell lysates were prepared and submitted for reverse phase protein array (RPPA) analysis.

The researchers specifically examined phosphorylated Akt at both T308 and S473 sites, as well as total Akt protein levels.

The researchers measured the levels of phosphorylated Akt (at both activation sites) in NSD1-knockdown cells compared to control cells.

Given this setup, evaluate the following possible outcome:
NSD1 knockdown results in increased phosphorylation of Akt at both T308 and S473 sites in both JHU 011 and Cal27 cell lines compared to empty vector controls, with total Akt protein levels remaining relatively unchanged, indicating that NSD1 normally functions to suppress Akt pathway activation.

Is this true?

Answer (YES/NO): NO